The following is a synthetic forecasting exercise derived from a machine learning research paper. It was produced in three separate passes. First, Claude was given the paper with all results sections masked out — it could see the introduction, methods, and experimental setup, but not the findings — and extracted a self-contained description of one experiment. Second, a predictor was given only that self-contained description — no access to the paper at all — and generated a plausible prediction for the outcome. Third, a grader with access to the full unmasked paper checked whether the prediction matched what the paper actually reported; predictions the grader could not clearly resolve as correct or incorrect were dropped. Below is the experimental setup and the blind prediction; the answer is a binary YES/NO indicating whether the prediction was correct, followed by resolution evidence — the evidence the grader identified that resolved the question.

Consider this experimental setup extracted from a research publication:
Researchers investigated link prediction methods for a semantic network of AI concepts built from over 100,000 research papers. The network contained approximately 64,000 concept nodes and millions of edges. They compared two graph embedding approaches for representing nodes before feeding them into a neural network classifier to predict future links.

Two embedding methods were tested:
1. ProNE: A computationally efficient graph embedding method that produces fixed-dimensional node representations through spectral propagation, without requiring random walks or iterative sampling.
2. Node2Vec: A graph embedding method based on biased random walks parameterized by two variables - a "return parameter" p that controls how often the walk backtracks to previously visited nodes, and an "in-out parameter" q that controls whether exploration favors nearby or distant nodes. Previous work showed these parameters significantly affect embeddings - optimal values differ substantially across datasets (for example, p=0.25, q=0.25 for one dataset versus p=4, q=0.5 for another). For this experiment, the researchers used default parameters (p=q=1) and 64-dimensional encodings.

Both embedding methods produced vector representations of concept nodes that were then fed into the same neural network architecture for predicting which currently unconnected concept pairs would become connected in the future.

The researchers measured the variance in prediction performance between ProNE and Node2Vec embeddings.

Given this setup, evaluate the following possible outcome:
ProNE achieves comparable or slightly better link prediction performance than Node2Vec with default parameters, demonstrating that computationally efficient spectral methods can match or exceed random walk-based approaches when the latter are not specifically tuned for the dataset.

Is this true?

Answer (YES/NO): YES